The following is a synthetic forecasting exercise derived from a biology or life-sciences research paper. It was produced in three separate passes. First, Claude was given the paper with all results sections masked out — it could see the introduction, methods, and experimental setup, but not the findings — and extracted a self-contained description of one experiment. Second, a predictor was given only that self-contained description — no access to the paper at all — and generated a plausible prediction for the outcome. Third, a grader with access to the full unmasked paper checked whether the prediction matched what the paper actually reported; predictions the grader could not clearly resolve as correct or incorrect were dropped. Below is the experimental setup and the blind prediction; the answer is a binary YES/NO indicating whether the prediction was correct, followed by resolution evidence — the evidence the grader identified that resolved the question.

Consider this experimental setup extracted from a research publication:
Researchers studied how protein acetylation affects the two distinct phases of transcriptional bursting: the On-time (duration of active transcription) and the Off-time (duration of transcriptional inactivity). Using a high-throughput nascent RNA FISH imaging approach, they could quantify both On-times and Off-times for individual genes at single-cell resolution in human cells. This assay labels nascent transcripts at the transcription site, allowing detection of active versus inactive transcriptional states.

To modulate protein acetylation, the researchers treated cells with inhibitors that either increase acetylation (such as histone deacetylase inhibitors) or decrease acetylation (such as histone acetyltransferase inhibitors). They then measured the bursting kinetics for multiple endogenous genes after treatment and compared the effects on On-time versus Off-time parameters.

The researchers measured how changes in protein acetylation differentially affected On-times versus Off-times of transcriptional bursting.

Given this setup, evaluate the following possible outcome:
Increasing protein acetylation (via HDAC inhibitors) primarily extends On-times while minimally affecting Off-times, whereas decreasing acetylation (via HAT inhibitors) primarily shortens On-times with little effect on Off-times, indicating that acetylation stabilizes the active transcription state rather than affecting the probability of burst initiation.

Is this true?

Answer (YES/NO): NO